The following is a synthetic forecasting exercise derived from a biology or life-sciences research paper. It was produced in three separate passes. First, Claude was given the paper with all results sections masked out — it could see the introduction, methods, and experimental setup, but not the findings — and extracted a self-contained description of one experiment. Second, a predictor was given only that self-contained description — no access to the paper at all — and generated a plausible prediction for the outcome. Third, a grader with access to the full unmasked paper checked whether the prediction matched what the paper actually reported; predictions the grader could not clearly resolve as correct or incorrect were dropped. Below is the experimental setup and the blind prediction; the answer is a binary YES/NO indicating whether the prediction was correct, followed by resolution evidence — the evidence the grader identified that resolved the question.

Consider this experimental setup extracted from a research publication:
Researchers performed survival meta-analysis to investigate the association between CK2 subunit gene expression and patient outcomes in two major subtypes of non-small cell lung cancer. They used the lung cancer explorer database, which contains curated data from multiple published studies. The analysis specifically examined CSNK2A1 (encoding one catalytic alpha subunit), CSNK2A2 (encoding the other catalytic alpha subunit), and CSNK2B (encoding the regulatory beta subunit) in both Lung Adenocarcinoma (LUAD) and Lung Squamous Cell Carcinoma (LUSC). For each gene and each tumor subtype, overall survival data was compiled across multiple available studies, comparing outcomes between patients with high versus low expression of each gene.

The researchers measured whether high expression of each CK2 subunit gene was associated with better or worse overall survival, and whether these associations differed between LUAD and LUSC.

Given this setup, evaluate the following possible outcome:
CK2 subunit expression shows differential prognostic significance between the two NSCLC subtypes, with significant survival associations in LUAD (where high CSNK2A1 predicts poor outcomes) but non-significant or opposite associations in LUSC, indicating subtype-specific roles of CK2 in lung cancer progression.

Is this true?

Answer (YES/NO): YES